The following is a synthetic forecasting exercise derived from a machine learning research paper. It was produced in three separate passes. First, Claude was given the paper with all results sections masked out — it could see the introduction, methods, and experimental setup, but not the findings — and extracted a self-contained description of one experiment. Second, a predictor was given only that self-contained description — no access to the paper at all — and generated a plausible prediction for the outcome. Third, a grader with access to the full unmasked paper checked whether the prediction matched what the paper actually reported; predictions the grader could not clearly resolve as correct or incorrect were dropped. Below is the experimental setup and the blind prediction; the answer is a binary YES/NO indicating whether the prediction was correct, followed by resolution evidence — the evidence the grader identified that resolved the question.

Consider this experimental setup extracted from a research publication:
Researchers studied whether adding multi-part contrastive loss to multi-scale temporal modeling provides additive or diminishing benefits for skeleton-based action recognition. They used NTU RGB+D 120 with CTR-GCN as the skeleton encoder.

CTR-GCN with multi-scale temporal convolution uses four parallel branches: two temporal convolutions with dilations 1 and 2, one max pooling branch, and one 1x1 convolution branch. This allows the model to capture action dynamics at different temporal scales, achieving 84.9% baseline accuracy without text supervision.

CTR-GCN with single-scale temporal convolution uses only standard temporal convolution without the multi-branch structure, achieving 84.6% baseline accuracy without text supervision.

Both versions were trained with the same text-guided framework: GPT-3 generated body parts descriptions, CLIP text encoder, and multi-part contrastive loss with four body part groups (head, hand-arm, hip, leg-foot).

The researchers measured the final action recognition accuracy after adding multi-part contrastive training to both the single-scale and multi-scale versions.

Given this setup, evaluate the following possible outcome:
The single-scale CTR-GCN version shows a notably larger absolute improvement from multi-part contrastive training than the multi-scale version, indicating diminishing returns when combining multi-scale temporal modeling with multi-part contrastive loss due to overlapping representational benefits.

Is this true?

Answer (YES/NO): YES